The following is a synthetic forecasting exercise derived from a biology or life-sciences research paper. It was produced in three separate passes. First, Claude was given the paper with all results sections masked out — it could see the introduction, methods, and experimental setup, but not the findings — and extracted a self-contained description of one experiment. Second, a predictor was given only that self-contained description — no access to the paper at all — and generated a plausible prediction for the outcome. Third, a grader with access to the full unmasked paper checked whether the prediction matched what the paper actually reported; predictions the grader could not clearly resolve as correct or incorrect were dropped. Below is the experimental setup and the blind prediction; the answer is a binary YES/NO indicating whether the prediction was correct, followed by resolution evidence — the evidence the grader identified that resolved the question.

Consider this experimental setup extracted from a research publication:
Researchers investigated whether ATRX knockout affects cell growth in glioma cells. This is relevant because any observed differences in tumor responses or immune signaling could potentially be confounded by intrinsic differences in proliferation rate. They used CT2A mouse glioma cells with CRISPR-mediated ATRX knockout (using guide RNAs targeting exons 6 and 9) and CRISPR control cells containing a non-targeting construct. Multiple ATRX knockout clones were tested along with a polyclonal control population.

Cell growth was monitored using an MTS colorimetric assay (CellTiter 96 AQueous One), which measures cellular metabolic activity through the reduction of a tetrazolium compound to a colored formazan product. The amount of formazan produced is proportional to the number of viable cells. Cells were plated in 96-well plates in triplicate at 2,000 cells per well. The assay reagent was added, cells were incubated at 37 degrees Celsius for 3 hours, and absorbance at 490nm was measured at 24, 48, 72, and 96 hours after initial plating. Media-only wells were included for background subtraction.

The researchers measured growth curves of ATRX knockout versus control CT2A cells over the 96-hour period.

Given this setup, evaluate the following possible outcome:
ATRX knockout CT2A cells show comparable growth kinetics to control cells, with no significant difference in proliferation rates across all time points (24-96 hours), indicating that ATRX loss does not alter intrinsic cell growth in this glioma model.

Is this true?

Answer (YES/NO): NO